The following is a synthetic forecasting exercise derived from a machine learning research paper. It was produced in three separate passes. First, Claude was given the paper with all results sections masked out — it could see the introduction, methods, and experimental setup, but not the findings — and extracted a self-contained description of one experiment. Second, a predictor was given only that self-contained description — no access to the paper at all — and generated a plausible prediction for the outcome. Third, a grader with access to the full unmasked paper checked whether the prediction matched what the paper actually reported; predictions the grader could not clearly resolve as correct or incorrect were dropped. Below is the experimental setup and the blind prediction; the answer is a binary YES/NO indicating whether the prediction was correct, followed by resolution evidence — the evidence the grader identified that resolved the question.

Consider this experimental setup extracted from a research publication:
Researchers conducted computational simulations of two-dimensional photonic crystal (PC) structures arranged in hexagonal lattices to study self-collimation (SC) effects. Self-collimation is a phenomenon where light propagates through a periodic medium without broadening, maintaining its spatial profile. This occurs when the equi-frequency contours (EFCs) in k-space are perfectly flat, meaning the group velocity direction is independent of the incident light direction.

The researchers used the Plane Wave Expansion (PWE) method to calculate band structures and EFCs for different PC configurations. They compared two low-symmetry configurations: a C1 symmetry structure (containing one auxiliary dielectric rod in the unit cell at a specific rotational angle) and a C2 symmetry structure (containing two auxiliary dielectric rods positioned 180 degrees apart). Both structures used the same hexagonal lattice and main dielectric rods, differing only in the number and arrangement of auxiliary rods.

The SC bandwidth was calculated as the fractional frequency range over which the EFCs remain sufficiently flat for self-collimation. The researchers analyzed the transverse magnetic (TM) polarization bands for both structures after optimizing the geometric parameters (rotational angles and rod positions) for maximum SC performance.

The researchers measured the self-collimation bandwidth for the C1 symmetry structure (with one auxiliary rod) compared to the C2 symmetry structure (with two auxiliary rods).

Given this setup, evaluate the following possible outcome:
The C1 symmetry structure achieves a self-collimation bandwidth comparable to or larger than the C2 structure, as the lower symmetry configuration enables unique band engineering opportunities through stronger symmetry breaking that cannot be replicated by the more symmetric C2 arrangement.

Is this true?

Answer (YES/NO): NO